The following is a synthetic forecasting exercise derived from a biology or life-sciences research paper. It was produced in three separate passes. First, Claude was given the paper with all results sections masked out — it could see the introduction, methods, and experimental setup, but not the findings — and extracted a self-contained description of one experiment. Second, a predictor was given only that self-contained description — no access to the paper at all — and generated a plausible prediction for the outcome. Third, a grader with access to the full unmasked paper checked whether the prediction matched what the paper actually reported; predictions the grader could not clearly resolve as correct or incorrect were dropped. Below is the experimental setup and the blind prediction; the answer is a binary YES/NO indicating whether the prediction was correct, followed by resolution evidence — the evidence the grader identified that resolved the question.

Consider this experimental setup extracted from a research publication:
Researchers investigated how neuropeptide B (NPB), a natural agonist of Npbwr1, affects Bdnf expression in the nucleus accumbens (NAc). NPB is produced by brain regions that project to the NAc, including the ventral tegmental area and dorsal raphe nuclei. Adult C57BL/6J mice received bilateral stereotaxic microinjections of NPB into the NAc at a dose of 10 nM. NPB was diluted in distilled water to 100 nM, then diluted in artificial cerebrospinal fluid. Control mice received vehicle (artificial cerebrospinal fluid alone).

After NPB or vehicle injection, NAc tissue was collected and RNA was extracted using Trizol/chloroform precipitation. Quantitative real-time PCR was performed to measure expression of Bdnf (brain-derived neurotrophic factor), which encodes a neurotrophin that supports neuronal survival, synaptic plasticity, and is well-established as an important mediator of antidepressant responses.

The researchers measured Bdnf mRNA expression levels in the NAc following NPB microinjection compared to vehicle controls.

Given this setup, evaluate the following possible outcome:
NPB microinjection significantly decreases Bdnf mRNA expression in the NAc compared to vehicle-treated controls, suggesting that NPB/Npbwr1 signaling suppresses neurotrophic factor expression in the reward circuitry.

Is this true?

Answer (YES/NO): YES